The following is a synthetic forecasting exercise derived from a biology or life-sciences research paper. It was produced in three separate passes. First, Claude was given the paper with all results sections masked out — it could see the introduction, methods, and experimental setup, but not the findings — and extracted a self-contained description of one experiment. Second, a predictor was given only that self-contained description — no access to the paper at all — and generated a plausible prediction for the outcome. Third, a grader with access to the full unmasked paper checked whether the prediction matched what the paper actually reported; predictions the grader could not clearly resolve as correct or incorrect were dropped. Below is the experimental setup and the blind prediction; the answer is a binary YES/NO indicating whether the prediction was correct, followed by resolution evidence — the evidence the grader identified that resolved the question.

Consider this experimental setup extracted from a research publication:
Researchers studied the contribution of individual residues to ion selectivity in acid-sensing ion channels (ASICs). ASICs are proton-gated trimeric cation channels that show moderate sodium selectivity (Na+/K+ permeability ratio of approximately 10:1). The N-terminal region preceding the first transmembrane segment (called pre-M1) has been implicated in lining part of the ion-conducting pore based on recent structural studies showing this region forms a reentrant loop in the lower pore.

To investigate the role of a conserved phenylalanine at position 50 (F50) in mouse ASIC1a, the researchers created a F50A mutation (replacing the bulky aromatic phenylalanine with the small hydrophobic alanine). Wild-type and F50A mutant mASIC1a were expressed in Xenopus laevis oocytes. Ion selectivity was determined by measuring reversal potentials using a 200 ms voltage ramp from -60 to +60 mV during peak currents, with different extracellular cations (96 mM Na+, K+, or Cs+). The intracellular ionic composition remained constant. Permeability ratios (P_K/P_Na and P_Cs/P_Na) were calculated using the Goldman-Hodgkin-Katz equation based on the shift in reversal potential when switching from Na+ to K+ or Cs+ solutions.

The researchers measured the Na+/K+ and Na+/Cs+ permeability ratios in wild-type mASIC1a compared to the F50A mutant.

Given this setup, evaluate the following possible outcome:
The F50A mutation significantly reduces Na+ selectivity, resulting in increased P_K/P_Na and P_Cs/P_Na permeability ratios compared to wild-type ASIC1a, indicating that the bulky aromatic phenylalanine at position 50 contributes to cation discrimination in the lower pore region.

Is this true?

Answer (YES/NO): YES